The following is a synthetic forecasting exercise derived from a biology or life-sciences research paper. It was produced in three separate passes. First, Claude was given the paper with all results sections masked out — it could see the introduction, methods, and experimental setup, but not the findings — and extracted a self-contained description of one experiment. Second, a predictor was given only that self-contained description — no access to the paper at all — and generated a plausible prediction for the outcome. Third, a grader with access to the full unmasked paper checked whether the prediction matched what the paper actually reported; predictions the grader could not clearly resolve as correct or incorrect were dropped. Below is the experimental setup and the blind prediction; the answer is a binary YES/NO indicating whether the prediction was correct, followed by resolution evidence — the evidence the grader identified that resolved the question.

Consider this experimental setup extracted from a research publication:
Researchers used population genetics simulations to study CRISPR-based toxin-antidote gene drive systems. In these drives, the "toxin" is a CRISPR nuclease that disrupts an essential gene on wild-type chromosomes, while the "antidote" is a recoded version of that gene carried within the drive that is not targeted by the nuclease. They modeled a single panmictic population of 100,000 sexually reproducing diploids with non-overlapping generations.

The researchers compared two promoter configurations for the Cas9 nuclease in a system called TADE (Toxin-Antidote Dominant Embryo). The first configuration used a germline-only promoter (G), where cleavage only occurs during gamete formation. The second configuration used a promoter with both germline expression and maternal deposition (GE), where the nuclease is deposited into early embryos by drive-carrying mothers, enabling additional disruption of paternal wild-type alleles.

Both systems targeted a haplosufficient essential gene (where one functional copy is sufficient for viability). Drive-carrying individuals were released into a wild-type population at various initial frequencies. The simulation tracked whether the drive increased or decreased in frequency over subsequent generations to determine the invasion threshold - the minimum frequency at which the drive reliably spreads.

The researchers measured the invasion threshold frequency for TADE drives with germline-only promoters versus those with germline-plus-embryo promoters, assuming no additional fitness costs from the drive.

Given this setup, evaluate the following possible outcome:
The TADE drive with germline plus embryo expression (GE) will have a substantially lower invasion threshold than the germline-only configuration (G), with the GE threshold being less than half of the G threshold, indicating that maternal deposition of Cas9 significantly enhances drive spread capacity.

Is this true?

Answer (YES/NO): NO